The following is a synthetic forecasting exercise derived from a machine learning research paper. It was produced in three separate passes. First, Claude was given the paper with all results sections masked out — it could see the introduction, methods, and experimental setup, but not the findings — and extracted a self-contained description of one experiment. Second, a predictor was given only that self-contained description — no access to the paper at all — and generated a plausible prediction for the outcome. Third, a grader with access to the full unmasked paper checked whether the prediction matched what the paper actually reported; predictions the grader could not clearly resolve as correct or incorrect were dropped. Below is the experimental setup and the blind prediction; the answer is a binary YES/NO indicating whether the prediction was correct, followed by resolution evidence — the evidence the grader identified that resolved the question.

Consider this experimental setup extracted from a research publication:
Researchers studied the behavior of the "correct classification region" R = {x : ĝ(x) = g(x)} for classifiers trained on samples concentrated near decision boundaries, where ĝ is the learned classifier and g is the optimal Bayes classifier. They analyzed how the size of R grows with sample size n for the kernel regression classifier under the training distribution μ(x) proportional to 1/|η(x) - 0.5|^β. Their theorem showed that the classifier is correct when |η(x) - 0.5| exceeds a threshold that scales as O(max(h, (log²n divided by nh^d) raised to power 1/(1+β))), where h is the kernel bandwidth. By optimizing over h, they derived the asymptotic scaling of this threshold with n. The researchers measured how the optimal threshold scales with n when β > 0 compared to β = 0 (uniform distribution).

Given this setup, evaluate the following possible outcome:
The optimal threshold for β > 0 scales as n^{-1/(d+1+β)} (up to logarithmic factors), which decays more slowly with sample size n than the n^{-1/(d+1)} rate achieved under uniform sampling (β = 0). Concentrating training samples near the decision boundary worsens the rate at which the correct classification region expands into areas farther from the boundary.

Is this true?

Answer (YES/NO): NO